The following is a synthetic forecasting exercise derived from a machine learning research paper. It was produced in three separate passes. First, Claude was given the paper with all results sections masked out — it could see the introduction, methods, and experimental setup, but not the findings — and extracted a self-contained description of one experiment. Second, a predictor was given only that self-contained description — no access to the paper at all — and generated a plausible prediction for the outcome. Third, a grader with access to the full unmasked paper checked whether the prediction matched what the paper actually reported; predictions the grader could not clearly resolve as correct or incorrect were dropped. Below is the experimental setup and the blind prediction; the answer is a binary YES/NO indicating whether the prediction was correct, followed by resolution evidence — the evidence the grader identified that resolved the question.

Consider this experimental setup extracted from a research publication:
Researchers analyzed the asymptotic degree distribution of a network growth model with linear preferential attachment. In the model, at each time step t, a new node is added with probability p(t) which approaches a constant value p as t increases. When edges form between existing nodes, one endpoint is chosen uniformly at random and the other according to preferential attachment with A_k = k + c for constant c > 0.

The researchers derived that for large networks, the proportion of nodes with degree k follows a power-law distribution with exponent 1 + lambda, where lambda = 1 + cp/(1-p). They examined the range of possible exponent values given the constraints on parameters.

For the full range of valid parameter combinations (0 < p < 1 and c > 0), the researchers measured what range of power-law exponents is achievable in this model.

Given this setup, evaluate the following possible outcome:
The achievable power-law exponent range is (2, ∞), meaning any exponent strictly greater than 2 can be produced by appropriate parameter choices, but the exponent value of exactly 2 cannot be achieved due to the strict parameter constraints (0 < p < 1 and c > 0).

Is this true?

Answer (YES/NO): YES